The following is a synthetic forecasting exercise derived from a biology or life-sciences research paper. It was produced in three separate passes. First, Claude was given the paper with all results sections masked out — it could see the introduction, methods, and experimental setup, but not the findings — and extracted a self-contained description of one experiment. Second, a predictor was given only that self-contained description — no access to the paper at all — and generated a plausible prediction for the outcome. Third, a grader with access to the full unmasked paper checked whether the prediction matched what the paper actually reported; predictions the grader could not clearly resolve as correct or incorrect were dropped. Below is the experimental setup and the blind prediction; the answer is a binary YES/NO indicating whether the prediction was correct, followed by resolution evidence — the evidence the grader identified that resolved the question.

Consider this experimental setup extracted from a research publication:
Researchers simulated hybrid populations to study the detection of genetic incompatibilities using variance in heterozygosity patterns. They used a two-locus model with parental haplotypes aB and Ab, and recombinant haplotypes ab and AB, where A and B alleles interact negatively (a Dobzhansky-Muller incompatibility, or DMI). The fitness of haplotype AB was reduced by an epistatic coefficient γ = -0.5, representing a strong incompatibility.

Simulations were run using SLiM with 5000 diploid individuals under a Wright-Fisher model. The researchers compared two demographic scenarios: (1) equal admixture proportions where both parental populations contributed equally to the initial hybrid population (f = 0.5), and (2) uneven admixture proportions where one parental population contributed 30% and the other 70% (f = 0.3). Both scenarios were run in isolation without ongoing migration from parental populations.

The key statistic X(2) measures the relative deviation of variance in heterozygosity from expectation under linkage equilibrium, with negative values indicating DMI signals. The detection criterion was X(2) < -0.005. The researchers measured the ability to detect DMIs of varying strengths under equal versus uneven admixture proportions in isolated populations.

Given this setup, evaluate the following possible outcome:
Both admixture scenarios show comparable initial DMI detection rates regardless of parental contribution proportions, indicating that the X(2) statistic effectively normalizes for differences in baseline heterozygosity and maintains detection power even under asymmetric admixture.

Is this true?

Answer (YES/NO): NO